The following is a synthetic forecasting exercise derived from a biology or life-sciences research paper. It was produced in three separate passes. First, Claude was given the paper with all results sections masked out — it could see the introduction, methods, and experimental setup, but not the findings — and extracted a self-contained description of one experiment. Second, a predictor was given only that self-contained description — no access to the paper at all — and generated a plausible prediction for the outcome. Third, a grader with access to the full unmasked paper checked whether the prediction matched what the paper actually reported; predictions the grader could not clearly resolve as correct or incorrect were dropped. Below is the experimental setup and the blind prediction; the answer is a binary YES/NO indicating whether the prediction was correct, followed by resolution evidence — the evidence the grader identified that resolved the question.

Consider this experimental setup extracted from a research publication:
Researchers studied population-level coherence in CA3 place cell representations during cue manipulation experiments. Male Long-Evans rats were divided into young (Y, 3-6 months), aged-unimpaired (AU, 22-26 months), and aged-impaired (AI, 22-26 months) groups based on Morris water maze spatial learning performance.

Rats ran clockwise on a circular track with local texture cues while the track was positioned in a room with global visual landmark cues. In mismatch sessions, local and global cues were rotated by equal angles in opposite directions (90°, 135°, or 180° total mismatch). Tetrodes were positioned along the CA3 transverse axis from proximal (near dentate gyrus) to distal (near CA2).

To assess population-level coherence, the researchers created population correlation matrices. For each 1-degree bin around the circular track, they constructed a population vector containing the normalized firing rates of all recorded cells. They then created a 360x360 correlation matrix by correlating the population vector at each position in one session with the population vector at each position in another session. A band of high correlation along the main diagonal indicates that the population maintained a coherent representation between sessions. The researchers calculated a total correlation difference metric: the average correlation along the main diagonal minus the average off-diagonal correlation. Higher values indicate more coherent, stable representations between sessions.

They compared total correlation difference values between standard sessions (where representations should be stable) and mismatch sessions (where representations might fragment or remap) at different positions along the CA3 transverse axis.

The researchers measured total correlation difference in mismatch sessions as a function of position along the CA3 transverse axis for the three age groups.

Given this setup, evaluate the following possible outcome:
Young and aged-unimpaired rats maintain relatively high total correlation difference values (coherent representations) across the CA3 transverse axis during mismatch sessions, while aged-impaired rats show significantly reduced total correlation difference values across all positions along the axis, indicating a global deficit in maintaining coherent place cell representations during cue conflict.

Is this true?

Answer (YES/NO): NO